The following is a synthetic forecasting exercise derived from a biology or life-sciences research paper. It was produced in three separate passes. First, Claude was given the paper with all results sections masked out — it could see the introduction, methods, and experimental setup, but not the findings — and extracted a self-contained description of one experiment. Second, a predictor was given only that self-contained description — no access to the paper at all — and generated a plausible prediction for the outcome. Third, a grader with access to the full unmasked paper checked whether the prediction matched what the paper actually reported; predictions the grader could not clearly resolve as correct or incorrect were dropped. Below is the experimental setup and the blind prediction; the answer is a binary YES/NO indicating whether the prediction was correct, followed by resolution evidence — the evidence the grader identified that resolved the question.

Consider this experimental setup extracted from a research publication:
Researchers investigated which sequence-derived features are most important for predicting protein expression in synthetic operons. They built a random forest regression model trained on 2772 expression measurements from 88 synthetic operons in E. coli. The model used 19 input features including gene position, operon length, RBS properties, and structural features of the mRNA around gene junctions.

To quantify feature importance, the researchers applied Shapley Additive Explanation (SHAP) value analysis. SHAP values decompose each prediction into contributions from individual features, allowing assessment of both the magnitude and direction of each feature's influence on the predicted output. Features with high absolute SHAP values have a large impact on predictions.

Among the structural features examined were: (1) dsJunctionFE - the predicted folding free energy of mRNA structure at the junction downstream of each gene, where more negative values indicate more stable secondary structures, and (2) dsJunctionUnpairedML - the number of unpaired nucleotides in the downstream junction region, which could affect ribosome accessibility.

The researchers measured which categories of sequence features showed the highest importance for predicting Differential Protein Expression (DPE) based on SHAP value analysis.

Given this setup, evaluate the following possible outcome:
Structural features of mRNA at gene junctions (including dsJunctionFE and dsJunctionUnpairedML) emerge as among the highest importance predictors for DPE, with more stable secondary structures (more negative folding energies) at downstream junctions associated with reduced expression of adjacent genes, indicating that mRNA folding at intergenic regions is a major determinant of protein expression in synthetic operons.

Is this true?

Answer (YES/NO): NO